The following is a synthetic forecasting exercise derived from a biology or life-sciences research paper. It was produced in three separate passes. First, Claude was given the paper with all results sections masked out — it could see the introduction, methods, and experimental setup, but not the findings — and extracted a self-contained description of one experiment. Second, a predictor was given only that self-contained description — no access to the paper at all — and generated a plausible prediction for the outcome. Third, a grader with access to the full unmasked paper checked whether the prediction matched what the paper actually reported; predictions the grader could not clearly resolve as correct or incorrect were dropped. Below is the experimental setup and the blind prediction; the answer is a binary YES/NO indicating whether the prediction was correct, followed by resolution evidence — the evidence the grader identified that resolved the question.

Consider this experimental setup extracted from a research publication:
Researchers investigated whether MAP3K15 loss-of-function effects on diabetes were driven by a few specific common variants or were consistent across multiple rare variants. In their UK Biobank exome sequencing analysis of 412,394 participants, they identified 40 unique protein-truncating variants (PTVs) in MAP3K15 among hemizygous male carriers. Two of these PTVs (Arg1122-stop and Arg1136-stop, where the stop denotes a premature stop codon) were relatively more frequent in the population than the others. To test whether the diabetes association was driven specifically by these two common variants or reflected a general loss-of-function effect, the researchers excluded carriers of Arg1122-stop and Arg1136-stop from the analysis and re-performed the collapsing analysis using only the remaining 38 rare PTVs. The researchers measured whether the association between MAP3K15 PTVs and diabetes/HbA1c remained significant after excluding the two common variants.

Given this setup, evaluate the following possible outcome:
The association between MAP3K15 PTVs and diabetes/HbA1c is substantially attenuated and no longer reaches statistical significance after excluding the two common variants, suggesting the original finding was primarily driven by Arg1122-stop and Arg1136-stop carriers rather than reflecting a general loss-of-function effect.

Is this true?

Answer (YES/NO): NO